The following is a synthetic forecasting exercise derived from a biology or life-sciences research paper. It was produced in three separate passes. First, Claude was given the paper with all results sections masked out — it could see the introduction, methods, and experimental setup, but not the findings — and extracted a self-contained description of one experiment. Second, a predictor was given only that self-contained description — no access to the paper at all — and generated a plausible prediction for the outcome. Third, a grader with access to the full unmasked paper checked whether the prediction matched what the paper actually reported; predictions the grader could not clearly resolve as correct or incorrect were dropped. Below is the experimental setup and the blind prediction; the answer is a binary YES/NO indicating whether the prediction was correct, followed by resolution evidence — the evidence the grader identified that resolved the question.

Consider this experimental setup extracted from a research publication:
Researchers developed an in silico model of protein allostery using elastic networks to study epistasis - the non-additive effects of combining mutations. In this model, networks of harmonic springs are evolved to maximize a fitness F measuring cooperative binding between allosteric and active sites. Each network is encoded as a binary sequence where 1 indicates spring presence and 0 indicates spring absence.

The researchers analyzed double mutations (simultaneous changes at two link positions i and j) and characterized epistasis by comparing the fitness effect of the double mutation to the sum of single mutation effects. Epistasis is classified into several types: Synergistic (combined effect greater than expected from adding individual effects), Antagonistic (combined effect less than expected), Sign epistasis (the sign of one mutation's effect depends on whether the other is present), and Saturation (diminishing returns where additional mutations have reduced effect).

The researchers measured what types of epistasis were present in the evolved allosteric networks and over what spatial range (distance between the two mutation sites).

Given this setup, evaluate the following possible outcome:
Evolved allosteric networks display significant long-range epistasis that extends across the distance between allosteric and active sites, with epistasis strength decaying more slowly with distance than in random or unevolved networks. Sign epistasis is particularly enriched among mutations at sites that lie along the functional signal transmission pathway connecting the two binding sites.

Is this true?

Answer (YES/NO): NO